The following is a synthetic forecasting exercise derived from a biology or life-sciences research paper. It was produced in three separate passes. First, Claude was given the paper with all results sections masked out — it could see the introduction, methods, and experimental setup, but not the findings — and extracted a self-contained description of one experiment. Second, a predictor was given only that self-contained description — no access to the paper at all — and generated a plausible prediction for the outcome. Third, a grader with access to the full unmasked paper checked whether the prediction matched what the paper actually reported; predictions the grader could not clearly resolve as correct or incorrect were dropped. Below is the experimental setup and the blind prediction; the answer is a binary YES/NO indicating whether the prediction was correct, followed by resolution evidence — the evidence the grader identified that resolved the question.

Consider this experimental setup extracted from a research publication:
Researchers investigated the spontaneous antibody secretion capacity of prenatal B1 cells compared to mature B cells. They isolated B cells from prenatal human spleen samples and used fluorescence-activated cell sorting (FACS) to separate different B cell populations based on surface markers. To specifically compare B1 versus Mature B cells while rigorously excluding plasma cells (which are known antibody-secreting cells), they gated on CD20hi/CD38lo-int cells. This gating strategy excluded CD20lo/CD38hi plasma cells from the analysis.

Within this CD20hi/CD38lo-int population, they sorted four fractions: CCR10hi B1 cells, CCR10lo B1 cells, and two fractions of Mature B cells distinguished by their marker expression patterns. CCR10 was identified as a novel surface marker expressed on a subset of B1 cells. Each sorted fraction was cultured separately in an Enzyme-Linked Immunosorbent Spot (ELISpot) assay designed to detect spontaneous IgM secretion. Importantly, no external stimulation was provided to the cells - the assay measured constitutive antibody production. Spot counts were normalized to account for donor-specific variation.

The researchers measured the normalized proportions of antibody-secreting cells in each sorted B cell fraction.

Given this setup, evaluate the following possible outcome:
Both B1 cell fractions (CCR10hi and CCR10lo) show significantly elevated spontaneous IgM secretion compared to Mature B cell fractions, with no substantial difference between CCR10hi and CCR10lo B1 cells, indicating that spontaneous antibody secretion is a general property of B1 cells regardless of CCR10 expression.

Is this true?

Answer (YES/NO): NO